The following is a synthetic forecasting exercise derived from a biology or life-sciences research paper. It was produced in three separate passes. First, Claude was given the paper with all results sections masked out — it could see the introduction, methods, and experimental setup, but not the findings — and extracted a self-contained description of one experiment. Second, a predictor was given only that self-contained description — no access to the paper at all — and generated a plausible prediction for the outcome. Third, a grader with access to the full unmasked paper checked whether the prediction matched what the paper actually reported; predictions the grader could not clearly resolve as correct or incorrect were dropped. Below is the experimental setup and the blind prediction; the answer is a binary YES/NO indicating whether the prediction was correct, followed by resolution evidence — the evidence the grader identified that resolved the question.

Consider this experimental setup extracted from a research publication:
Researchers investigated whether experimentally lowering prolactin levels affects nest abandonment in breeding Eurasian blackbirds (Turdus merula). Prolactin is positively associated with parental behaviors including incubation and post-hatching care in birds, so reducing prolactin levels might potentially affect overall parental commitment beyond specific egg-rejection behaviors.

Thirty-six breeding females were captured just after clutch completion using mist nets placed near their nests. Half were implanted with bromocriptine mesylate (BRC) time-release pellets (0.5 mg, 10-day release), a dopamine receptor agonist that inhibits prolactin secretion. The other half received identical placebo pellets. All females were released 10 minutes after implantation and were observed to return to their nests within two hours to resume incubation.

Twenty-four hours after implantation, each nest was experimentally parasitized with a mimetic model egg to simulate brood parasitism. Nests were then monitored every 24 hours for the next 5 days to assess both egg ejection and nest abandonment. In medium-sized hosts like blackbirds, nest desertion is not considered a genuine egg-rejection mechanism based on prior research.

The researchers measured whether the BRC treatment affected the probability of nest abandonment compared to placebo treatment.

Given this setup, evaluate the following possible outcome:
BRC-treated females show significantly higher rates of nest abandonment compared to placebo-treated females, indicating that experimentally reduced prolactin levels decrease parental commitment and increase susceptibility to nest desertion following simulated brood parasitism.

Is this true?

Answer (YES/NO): NO